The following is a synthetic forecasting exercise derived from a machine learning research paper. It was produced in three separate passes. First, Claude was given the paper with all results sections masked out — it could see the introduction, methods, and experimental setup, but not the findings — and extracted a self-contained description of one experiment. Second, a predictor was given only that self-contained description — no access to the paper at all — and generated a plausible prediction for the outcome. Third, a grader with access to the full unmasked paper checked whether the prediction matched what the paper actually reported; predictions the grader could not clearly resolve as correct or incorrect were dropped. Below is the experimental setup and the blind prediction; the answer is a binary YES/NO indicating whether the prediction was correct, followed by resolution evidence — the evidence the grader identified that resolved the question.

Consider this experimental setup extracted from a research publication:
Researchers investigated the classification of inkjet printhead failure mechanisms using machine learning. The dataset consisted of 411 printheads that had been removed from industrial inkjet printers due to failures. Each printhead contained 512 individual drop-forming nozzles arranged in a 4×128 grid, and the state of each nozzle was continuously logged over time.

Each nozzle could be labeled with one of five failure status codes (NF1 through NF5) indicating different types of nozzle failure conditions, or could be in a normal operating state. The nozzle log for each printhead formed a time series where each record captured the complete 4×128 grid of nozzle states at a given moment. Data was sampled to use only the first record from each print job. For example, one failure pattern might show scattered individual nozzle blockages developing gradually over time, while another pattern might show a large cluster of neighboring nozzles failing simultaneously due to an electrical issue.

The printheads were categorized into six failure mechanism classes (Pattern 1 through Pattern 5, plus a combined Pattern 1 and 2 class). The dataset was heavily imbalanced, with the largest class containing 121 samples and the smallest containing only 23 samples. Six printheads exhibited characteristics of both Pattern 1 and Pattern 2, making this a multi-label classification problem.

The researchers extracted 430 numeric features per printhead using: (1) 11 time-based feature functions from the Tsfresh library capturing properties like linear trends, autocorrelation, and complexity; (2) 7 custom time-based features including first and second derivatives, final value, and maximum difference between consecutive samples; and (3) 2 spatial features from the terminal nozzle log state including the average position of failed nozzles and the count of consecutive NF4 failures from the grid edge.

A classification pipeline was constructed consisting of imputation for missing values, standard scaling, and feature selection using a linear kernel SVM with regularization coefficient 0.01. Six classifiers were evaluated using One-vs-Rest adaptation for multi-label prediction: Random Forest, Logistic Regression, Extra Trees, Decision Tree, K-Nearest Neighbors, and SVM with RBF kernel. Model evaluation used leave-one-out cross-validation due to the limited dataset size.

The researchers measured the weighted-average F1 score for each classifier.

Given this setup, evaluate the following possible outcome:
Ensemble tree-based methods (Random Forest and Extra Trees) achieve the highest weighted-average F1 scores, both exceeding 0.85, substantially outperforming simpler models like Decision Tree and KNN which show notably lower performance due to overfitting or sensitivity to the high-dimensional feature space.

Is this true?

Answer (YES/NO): YES